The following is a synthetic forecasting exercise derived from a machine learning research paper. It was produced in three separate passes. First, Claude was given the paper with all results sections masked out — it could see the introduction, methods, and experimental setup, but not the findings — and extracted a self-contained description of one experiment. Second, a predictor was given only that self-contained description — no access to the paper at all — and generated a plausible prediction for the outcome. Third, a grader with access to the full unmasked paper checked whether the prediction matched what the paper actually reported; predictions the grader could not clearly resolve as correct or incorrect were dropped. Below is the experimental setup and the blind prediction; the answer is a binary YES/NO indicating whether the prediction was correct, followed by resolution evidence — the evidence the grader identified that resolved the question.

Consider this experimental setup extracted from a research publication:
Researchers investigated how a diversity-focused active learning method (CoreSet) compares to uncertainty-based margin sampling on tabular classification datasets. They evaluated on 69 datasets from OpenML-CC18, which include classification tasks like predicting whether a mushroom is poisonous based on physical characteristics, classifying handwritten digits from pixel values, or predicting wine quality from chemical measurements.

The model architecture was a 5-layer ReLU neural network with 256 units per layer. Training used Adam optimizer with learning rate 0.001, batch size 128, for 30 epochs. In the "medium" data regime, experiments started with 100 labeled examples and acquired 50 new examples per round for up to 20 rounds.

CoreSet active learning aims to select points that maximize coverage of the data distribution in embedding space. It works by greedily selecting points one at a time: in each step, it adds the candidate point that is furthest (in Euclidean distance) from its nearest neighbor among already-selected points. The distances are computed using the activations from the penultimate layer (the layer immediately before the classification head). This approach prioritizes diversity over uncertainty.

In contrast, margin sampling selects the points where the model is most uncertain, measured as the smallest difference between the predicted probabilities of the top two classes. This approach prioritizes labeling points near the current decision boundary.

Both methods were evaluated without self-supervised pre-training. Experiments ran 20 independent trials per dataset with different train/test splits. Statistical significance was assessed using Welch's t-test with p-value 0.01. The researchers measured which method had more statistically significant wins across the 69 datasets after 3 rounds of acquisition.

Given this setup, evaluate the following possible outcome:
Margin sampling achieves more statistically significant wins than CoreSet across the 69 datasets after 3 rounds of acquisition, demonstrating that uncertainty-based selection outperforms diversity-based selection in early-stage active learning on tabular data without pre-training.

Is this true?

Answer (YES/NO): YES